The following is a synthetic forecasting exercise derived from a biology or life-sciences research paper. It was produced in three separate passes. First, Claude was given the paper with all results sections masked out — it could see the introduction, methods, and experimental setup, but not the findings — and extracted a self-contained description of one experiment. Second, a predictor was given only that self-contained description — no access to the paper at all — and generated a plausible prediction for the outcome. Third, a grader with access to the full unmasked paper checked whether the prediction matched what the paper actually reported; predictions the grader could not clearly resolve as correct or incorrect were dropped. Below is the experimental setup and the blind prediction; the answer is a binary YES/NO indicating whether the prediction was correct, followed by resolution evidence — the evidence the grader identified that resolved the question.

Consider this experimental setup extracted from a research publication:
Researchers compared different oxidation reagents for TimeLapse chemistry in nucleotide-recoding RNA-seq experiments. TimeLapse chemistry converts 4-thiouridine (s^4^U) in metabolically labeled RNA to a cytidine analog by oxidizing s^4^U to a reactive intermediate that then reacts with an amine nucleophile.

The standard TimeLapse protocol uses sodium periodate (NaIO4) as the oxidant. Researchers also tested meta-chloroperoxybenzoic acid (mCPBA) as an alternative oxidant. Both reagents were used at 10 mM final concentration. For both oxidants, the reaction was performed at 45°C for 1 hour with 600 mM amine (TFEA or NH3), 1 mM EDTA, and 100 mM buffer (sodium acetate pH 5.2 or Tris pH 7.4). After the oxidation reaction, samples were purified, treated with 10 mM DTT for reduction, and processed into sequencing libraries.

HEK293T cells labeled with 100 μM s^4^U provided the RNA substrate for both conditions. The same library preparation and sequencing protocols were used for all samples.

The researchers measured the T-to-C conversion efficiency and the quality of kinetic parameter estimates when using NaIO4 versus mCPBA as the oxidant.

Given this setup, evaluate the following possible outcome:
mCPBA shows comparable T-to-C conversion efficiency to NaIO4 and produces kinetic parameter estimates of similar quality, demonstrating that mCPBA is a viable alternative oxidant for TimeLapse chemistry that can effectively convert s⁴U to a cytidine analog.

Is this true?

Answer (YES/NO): NO